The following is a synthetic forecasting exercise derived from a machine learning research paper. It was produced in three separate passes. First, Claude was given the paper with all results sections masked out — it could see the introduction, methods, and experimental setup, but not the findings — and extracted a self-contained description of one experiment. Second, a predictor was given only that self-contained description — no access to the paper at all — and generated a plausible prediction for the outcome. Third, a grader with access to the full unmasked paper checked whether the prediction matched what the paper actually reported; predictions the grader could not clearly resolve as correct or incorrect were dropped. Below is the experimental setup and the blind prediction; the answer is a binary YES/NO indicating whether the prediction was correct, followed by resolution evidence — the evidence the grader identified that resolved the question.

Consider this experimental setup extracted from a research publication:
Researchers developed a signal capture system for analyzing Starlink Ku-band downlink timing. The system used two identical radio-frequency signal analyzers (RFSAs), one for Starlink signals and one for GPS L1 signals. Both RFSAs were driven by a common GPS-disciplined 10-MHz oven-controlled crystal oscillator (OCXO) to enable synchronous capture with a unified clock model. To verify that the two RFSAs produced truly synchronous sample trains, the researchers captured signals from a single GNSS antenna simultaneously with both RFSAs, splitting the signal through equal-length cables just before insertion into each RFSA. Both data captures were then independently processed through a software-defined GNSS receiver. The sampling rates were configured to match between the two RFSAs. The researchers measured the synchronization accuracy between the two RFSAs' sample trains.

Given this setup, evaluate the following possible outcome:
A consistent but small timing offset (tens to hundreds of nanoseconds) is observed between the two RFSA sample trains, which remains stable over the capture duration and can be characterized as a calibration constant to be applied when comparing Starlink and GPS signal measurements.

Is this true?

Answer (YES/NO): NO